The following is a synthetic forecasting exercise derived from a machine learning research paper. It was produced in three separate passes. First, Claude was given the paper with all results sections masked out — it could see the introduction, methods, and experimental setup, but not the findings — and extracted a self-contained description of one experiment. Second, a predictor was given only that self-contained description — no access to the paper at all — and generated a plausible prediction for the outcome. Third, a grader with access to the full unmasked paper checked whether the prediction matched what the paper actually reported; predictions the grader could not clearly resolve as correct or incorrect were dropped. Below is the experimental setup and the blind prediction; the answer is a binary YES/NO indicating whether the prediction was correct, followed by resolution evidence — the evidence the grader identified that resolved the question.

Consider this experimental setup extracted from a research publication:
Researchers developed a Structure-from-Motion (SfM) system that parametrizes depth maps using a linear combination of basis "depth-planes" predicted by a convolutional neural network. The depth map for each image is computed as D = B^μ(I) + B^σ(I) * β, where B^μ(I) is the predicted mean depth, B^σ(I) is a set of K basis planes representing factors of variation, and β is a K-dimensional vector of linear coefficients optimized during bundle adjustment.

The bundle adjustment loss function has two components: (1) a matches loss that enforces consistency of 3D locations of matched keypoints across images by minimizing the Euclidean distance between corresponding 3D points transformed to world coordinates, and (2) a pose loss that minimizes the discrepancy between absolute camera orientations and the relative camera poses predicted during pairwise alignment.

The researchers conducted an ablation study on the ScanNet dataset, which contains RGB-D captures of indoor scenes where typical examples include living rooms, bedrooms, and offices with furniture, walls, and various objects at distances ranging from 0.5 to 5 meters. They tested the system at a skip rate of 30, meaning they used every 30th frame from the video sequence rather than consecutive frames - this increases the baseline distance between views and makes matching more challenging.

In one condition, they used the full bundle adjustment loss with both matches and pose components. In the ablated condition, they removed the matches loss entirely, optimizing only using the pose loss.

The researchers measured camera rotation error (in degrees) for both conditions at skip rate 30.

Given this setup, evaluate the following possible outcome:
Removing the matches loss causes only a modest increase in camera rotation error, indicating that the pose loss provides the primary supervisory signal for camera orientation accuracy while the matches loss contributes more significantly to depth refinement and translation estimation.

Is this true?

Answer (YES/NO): NO